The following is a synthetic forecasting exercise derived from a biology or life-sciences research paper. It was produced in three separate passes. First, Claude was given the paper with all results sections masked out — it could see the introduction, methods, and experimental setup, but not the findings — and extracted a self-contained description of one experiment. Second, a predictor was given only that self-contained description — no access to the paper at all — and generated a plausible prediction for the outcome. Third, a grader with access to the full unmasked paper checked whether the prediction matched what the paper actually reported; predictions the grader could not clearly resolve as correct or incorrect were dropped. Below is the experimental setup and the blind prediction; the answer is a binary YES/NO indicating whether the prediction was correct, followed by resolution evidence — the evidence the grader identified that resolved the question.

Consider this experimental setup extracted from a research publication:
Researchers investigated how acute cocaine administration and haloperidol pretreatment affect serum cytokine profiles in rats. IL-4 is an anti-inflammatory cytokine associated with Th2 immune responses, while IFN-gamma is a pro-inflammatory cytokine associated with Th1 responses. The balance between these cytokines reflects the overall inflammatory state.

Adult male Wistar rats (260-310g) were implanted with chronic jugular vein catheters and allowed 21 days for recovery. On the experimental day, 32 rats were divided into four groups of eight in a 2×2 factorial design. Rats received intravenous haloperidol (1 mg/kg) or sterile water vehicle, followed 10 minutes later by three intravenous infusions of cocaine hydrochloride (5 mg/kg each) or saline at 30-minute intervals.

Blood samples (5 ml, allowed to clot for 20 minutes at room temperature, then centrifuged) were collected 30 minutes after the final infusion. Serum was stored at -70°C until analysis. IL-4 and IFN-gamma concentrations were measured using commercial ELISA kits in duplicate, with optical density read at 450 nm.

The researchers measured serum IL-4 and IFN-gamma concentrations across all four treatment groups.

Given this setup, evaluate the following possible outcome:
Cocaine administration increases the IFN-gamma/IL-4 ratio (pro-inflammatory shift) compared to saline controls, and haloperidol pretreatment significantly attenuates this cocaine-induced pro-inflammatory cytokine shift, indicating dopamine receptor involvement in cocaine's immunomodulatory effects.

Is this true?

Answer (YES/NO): NO